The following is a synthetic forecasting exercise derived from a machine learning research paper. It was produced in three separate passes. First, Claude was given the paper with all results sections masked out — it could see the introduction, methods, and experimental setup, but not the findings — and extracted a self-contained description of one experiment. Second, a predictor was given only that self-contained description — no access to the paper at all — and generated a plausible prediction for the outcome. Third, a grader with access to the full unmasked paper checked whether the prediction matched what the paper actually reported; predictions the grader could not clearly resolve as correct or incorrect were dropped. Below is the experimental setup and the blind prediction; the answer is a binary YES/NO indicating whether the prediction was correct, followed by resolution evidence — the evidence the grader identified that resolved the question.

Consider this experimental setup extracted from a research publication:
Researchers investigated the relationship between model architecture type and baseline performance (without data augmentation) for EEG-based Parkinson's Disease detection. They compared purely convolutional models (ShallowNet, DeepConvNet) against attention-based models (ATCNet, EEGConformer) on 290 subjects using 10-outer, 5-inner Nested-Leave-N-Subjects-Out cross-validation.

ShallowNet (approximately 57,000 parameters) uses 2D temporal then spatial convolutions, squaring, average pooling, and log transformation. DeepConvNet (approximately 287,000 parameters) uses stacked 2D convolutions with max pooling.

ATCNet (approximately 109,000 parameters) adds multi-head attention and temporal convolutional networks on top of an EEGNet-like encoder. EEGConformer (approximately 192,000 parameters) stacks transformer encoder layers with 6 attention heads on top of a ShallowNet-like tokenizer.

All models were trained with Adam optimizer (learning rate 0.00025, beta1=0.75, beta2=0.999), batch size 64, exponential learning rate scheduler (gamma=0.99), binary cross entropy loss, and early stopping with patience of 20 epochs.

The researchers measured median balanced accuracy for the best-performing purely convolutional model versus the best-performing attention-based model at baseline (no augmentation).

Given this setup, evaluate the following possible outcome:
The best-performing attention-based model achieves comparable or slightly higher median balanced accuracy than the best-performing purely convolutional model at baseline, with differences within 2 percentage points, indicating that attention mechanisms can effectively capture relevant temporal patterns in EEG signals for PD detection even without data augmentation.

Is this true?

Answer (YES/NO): YES